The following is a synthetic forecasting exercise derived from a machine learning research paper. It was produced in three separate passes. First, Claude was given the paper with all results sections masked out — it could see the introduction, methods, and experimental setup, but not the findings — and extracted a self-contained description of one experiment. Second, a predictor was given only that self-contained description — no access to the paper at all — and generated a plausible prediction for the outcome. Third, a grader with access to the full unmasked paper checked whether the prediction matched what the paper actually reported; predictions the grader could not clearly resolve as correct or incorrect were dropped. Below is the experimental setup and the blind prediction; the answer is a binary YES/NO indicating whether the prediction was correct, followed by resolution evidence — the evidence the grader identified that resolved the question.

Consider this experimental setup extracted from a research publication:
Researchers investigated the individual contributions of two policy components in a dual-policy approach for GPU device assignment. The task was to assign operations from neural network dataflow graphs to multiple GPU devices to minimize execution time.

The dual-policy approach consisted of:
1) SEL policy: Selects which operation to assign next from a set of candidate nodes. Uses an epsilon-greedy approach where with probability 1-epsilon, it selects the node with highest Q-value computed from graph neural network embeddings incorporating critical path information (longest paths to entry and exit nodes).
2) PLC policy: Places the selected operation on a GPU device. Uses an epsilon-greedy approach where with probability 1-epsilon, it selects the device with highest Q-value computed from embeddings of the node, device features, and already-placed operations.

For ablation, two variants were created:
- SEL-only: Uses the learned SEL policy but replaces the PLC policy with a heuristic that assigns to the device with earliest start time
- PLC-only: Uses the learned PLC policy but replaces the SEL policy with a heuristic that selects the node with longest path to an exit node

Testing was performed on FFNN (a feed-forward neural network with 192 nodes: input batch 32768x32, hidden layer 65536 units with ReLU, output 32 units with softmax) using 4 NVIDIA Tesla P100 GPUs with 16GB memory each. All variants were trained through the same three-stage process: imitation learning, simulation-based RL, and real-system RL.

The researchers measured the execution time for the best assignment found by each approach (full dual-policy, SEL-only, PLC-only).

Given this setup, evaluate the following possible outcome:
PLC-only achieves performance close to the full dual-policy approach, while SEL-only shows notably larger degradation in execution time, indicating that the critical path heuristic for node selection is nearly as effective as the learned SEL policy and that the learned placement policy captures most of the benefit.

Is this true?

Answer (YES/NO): NO